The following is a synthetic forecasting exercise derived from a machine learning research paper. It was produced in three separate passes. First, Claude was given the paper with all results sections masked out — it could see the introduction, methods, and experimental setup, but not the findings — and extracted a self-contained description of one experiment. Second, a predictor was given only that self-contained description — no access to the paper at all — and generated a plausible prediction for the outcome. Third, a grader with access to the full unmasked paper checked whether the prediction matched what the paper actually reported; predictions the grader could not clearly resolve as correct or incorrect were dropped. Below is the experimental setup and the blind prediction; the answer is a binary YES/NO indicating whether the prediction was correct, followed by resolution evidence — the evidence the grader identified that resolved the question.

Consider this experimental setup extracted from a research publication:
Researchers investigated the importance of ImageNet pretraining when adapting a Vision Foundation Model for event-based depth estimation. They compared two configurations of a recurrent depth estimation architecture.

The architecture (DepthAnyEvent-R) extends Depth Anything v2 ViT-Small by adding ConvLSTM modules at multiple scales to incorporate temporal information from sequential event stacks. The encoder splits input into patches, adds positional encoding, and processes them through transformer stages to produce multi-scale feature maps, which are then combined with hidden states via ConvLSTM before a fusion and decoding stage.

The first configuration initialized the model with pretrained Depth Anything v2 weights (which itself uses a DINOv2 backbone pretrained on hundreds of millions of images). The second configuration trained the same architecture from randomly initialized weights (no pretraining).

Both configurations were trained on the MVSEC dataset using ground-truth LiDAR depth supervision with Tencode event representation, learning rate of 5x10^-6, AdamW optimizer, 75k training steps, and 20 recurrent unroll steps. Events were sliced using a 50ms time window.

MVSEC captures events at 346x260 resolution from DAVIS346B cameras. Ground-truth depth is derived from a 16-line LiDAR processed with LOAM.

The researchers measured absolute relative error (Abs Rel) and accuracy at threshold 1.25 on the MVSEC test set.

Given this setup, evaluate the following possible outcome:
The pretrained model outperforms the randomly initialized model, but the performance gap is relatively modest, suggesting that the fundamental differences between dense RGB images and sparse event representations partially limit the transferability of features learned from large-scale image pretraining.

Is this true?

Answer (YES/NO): NO